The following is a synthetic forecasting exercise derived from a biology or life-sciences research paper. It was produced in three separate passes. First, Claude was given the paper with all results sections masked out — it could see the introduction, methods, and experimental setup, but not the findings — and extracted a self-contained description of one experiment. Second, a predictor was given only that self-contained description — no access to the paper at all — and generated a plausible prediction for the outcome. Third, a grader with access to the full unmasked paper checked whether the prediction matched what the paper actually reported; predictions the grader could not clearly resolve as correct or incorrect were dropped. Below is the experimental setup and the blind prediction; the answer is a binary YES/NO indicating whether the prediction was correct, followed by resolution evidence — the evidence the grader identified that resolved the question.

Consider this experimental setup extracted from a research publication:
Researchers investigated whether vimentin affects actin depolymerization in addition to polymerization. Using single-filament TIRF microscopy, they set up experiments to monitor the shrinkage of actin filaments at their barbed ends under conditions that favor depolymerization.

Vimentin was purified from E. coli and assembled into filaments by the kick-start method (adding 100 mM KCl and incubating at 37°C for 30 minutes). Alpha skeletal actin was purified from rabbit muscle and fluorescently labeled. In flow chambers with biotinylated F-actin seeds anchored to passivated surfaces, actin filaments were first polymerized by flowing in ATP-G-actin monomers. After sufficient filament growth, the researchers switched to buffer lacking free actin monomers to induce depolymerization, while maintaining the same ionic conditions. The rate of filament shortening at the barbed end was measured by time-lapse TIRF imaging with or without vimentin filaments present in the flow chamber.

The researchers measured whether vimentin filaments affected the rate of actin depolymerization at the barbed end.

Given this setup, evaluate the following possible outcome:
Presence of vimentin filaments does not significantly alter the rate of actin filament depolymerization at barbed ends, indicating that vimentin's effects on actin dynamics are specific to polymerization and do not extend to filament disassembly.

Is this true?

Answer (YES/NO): YES